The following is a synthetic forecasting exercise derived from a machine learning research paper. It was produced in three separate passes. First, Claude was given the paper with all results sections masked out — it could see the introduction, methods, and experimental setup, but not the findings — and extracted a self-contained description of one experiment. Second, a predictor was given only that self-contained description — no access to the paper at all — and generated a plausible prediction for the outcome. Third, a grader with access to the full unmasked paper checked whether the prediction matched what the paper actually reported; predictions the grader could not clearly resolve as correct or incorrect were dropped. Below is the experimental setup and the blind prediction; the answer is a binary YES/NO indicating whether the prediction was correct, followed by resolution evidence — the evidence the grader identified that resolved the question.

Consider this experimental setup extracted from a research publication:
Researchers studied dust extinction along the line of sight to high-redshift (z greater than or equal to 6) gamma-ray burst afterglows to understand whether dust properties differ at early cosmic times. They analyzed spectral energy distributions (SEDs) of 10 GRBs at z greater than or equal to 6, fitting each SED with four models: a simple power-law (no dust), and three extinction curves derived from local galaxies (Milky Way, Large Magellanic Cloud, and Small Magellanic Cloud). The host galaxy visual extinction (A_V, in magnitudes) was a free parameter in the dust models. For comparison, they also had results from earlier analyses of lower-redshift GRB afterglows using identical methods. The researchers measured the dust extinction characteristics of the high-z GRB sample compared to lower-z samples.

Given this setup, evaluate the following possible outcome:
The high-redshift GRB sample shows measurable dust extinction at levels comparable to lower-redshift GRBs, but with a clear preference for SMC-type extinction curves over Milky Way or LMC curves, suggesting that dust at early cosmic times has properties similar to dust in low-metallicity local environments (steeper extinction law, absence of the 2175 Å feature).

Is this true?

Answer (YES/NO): NO